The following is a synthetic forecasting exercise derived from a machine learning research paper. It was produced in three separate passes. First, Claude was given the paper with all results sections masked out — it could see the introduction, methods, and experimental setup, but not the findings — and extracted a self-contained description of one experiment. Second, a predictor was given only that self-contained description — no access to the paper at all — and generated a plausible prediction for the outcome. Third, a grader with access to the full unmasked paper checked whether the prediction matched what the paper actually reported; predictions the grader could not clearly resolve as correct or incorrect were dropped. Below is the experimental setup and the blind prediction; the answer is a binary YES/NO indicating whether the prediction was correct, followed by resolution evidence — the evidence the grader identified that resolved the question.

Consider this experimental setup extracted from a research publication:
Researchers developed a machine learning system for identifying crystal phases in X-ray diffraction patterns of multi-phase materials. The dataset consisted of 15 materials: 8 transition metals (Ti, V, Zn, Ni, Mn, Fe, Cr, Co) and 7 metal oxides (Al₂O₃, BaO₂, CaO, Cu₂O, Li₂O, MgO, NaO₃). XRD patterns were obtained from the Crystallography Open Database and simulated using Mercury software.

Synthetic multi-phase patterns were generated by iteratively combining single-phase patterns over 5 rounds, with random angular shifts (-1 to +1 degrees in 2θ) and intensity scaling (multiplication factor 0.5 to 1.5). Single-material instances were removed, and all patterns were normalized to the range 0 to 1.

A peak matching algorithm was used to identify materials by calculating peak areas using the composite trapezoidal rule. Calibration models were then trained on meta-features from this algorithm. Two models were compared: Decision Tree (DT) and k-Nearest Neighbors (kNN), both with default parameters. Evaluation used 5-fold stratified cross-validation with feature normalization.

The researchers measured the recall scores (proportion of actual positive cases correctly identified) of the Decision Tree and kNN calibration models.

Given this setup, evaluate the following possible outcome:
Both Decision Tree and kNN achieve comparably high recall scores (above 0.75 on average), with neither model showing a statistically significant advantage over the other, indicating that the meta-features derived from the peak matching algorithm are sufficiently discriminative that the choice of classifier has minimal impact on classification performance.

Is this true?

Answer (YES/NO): NO